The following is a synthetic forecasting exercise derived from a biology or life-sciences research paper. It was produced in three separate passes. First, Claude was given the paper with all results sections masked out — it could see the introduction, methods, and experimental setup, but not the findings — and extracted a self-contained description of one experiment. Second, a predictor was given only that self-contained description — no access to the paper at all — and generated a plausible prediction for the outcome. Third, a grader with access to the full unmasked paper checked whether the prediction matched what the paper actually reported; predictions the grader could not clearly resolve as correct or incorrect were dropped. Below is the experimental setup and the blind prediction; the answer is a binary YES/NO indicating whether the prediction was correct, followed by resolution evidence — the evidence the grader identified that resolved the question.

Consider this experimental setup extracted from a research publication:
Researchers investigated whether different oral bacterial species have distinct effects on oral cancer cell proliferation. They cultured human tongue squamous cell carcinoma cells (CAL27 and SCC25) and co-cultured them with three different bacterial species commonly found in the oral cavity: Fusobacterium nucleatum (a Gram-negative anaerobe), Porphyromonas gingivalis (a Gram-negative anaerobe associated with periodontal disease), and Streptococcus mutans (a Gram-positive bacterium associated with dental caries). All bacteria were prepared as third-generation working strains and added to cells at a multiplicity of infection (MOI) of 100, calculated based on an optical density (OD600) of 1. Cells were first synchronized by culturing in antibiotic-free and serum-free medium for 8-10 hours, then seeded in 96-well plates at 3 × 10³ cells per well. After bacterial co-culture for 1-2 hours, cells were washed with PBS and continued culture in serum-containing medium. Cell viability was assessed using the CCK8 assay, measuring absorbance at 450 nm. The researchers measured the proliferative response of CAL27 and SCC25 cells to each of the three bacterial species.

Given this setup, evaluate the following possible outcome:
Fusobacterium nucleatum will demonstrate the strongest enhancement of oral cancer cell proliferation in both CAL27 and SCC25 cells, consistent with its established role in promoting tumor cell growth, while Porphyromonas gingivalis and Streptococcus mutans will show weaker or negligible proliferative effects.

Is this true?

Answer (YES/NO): YES